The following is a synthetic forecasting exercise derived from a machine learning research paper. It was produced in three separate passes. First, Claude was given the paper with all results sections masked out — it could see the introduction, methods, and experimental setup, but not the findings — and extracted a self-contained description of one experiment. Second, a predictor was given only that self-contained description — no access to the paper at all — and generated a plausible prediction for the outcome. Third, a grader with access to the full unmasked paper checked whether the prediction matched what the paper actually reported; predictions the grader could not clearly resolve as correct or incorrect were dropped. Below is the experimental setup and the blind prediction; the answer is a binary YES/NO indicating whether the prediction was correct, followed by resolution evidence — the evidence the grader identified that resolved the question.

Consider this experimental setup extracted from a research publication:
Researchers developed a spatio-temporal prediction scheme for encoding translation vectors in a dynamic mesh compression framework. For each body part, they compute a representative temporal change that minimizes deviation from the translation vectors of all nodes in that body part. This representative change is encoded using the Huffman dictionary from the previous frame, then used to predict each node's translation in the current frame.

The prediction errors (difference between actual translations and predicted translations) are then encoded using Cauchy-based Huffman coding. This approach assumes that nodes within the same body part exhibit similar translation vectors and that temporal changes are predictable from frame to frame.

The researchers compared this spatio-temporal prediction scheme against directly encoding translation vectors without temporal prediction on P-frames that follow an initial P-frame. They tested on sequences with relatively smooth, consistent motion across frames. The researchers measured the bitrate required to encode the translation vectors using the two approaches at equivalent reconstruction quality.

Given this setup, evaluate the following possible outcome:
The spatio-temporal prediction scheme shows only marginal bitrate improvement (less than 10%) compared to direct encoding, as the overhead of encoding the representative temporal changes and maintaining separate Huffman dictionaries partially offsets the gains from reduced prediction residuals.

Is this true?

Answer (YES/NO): NO